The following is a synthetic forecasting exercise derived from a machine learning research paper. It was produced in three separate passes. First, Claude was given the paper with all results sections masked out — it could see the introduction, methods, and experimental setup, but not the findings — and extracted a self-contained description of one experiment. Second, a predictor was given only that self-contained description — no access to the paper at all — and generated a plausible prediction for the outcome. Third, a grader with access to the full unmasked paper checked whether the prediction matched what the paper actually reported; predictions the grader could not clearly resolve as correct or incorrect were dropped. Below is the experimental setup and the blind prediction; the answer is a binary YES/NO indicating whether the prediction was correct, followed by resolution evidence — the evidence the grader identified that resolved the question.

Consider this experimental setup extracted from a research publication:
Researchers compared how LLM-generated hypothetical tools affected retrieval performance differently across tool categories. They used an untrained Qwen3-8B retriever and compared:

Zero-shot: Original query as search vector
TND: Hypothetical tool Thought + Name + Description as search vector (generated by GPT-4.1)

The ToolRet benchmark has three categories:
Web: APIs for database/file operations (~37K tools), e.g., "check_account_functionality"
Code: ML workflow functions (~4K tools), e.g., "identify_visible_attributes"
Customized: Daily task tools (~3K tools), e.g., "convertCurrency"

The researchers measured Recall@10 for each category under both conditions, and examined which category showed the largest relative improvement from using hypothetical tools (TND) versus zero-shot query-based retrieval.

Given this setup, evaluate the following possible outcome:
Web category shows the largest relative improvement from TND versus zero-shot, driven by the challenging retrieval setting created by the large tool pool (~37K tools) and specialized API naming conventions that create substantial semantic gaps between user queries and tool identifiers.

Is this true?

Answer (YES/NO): NO